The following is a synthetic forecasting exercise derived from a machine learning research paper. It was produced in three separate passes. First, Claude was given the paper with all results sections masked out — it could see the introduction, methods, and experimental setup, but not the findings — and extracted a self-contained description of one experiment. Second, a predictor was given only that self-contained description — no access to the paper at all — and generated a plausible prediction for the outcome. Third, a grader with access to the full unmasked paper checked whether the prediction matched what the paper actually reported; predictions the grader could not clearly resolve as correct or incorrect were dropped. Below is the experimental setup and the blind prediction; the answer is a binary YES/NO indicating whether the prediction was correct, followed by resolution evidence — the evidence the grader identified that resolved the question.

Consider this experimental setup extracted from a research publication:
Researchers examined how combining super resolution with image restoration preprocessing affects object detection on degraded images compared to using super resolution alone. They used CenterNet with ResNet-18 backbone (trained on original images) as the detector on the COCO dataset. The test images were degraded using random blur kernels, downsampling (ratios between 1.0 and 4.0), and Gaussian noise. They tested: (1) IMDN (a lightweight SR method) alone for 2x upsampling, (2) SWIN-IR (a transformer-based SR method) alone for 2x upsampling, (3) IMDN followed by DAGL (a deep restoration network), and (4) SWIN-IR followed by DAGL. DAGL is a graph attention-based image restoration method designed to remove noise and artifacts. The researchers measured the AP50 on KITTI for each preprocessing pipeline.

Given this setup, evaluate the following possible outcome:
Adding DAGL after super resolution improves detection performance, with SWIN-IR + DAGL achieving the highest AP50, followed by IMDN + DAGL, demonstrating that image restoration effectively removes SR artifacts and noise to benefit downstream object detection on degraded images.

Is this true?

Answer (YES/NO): NO